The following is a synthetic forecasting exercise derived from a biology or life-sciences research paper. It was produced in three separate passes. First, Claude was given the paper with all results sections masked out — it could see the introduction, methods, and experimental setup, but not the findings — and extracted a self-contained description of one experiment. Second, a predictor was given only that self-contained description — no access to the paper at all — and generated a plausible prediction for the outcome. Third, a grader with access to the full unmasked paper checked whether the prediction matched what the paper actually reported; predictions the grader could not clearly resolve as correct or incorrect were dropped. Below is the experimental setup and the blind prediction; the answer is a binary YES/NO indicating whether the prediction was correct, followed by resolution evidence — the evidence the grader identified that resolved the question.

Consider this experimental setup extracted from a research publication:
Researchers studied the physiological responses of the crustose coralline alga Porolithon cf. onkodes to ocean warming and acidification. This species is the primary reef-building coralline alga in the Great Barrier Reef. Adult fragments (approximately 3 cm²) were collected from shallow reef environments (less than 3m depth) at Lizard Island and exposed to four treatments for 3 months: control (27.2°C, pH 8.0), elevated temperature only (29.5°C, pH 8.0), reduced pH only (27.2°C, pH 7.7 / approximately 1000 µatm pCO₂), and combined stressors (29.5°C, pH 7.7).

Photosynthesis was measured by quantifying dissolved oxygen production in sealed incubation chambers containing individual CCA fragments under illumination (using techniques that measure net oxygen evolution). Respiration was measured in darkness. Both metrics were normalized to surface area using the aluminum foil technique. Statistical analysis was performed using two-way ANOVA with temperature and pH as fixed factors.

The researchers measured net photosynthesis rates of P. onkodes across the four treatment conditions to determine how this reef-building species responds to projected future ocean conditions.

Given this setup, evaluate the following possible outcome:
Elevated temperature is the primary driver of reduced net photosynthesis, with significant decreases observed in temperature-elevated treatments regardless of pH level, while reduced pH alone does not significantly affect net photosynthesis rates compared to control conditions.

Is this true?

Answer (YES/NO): NO